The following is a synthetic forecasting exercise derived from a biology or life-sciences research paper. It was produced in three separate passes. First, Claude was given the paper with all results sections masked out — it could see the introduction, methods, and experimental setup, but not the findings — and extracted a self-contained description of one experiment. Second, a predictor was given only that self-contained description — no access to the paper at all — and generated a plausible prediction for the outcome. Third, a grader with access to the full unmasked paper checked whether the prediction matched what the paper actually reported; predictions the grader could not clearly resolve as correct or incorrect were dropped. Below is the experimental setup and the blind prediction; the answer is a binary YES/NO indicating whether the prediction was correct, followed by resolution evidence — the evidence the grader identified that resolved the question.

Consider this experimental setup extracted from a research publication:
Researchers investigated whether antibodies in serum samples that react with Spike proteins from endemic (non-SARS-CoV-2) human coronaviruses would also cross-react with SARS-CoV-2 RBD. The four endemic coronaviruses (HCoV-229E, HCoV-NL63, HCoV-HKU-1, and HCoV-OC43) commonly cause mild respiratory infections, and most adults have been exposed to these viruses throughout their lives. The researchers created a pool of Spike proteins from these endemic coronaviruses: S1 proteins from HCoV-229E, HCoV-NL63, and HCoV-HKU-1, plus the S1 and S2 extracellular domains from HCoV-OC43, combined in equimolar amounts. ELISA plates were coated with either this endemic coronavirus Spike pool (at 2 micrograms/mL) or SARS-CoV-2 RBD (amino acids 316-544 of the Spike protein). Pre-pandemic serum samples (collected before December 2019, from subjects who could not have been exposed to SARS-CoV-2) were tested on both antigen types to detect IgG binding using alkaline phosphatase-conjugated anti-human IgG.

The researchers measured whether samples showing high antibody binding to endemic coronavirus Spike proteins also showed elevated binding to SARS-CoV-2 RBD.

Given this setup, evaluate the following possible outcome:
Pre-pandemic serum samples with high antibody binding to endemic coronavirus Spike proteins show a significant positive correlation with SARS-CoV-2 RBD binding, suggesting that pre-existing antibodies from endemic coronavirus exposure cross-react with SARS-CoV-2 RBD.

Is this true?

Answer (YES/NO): NO